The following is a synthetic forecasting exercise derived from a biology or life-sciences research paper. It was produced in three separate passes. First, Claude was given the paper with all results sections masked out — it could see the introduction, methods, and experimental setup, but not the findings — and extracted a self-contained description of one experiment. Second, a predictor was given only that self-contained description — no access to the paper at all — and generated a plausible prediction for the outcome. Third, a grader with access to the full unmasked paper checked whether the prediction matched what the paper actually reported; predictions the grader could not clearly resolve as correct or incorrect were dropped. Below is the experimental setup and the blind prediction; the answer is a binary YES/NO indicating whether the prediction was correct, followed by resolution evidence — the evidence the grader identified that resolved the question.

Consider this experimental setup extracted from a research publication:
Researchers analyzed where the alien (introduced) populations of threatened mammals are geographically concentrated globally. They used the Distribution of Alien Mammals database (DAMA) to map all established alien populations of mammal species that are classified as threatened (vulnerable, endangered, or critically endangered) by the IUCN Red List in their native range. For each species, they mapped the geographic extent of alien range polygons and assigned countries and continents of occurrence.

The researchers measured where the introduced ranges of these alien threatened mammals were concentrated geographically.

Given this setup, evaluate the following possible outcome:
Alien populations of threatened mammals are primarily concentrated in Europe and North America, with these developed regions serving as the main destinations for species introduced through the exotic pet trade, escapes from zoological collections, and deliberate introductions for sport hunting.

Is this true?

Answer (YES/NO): NO